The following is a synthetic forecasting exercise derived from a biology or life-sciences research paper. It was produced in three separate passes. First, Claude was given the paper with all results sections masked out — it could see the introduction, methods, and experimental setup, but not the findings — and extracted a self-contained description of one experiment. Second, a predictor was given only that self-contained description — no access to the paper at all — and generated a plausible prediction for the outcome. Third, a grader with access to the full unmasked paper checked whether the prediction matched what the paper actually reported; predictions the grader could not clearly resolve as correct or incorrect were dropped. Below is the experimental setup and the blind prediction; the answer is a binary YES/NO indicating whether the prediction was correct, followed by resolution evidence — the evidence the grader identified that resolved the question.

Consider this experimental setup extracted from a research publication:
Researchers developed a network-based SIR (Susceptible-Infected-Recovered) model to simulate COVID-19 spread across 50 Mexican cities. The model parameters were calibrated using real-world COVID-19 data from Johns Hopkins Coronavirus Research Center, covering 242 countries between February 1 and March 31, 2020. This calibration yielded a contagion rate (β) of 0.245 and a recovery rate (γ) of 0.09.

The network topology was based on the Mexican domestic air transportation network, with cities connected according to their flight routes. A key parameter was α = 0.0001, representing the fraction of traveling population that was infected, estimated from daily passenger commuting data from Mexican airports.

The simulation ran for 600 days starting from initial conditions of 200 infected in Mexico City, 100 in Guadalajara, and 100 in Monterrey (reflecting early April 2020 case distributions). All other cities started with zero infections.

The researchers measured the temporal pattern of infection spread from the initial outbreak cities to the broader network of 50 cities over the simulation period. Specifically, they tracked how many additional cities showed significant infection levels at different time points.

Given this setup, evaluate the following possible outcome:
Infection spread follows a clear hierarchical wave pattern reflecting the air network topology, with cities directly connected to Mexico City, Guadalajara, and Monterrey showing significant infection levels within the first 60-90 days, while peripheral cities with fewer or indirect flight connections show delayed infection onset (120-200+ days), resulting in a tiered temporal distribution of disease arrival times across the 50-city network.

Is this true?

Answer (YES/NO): NO